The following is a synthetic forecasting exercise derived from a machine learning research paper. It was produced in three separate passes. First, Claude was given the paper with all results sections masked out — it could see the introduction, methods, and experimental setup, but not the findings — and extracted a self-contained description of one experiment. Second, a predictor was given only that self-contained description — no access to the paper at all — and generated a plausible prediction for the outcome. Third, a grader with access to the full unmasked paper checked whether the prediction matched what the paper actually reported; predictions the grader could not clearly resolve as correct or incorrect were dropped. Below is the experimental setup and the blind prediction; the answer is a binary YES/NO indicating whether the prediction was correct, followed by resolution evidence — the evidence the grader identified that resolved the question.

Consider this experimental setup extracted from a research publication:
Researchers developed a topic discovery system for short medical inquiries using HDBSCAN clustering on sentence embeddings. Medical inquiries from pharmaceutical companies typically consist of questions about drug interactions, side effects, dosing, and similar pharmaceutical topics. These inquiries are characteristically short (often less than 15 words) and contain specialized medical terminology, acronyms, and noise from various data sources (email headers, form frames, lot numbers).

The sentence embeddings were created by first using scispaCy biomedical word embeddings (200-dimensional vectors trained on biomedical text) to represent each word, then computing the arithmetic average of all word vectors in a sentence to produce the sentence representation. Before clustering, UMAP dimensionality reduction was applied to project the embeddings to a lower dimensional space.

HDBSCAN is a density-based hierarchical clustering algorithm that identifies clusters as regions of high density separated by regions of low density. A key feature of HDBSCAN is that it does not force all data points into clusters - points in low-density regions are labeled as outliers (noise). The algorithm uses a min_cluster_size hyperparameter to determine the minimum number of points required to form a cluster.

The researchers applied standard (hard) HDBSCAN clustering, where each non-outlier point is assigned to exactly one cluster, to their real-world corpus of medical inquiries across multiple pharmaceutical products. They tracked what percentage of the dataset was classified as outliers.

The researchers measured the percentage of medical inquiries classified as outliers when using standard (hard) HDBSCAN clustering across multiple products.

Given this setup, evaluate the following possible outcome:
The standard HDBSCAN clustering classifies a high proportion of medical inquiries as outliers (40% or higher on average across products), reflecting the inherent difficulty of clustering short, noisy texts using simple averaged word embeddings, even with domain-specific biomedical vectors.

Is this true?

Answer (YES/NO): YES